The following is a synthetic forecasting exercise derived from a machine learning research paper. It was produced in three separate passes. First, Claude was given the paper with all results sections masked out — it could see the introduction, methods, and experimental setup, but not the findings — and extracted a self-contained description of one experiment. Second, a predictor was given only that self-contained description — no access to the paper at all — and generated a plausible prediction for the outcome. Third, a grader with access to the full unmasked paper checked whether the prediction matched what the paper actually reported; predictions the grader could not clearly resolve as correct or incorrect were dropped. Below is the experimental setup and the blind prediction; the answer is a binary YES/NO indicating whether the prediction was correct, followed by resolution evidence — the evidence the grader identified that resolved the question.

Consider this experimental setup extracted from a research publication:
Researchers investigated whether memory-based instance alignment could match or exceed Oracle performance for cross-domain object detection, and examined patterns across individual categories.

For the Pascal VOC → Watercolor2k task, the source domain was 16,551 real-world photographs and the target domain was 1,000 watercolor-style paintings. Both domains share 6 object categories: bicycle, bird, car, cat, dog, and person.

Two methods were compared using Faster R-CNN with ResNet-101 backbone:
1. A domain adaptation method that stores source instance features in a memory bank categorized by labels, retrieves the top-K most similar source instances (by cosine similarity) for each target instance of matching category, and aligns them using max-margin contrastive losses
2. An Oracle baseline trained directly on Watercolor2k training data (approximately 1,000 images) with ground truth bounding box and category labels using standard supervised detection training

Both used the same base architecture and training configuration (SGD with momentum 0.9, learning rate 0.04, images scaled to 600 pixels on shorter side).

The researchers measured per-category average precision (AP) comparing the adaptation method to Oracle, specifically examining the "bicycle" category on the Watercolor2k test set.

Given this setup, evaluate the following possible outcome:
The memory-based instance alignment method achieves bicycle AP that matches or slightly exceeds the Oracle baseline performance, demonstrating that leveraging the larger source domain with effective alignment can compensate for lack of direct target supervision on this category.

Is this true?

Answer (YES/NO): NO